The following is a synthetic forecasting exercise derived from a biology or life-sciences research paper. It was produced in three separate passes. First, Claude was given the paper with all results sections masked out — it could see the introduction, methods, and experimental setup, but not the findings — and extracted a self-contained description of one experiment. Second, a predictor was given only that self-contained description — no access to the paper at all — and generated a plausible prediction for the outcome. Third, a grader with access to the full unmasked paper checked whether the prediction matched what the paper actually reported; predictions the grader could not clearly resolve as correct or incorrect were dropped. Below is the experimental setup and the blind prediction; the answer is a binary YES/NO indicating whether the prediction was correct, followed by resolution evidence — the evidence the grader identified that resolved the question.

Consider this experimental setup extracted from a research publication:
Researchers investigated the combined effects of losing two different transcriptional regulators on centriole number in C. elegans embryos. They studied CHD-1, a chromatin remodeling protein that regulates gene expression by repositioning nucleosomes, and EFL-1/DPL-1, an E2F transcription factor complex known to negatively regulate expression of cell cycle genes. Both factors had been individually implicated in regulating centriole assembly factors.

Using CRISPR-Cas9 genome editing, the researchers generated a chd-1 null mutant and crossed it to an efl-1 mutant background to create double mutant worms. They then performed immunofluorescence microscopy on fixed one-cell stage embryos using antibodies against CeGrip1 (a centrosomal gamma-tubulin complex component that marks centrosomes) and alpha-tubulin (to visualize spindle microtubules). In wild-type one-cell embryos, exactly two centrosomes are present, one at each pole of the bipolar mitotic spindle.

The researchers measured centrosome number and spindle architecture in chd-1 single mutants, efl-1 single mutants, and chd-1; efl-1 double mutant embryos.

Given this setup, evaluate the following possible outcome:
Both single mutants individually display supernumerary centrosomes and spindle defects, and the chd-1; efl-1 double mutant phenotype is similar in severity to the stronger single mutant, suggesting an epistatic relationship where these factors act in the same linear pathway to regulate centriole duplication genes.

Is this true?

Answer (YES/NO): NO